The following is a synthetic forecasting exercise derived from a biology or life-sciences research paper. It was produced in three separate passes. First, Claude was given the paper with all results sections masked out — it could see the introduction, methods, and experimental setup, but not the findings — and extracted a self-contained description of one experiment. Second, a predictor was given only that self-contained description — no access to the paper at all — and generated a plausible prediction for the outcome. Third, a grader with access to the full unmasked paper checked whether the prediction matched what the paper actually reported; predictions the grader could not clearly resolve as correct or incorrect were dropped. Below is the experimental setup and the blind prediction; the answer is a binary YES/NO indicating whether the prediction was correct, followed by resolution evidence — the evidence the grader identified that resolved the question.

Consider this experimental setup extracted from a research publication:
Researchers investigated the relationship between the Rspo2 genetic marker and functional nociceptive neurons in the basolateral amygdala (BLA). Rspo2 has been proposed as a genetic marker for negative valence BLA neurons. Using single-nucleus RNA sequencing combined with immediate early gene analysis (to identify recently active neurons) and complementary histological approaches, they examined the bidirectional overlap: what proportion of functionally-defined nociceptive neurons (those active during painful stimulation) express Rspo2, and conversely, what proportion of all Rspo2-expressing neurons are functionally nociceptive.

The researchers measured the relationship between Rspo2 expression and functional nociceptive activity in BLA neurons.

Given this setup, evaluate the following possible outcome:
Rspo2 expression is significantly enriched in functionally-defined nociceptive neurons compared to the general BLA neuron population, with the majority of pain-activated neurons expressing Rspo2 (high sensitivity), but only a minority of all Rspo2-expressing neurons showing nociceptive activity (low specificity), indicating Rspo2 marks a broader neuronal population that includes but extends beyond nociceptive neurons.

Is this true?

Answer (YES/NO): YES